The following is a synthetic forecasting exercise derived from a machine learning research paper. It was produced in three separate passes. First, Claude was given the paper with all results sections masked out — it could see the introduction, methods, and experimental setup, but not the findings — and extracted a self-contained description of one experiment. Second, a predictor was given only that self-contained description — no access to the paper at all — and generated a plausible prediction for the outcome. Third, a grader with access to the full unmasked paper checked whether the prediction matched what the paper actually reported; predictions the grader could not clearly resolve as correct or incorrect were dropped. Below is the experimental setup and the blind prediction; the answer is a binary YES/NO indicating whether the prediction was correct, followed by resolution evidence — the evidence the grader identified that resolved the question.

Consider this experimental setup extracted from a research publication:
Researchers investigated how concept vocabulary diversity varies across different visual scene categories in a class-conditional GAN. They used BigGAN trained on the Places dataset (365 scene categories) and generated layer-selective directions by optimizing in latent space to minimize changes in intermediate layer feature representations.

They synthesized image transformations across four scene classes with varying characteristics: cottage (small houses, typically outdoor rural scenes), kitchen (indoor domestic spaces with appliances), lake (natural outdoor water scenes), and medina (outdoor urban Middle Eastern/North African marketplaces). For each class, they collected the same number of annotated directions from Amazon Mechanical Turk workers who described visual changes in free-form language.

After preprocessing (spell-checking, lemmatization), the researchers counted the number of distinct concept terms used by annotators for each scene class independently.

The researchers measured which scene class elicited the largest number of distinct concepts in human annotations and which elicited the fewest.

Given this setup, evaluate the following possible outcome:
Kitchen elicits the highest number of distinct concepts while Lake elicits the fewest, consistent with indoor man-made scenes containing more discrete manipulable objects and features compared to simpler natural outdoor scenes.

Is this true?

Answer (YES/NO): NO